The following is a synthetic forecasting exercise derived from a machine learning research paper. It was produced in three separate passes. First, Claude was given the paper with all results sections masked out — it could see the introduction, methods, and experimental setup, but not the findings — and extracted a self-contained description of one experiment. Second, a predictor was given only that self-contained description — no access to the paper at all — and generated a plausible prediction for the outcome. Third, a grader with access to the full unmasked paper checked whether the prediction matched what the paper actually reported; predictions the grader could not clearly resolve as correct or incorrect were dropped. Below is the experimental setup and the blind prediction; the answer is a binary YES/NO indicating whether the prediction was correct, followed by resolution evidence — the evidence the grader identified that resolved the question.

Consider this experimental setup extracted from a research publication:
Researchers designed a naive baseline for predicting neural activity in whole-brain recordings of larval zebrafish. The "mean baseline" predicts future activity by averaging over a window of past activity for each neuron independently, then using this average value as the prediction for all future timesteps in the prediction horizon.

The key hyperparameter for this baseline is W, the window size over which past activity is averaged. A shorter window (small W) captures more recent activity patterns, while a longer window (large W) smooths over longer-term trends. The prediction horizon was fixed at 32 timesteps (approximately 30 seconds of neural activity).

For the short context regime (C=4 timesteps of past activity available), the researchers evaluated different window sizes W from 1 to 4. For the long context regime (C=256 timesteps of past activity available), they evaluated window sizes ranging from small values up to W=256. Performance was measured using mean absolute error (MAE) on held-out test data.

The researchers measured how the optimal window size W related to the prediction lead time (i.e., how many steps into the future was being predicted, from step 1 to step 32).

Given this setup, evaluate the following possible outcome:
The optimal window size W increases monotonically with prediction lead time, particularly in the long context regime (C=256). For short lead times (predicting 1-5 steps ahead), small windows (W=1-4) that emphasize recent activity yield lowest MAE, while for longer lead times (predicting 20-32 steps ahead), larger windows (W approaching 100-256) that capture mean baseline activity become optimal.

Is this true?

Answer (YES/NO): YES